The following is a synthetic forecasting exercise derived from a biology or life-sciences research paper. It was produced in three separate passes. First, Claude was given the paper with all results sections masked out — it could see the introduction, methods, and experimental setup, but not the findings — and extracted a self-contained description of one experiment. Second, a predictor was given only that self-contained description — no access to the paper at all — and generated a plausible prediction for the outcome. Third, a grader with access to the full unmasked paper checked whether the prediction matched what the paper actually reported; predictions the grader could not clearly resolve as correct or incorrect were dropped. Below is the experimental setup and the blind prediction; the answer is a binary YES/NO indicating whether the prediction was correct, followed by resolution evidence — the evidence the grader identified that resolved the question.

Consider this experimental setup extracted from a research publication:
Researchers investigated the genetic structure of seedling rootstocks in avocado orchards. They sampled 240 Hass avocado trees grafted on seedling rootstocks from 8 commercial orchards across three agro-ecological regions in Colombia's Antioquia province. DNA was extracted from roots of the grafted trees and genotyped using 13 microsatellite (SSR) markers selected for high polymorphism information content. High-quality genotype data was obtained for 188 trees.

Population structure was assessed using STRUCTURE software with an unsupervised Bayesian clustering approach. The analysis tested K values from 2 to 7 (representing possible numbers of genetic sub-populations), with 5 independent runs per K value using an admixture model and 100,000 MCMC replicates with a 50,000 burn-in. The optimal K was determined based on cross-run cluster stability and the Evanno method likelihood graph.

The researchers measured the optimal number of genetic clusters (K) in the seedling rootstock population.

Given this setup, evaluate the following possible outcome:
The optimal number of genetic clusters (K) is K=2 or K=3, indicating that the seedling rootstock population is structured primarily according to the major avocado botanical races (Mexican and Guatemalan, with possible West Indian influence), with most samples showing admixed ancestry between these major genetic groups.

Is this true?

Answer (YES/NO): YES